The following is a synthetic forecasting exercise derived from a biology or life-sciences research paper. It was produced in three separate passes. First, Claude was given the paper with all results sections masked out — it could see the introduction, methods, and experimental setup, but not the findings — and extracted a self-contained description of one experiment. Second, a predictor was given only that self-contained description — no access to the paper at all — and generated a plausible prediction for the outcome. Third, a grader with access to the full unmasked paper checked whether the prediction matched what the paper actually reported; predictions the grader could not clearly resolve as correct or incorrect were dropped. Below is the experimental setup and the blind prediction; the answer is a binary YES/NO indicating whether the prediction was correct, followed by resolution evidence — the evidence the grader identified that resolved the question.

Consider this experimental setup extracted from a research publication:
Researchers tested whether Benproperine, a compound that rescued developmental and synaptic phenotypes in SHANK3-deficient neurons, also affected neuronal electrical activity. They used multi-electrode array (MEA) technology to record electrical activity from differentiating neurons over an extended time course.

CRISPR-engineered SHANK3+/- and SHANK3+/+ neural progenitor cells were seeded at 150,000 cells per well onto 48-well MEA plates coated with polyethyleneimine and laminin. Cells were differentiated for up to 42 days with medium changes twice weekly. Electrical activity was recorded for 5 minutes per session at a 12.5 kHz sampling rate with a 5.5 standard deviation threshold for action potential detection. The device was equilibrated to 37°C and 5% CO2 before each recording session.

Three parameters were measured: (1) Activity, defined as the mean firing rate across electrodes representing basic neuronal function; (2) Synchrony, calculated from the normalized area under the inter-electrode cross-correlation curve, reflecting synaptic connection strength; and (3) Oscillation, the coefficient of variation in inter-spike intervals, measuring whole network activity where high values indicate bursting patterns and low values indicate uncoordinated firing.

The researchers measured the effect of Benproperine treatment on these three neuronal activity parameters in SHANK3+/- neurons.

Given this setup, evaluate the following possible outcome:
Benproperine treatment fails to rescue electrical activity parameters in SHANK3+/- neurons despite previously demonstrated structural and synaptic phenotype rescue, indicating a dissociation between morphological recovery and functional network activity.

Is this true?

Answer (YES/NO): YES